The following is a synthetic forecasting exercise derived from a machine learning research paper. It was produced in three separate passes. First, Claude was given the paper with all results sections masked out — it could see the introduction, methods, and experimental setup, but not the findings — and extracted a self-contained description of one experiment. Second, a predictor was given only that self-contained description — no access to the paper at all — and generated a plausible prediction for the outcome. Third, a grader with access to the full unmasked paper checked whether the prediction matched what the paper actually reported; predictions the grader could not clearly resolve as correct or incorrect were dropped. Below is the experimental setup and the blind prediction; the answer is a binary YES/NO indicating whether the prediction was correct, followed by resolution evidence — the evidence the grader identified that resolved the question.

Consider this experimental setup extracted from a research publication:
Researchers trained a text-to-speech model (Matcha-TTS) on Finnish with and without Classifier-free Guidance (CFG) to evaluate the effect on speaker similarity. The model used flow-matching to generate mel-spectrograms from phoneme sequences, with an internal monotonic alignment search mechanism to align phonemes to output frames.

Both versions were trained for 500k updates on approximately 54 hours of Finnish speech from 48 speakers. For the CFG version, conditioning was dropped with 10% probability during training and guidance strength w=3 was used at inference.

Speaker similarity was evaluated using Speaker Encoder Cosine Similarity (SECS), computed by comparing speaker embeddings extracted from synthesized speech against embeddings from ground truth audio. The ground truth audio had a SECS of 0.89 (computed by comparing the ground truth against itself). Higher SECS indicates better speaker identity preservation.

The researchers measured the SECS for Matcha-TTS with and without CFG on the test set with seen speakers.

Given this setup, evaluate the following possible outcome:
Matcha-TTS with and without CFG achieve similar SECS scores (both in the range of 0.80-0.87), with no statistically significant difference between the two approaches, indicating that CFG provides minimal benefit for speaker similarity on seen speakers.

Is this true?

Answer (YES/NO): NO